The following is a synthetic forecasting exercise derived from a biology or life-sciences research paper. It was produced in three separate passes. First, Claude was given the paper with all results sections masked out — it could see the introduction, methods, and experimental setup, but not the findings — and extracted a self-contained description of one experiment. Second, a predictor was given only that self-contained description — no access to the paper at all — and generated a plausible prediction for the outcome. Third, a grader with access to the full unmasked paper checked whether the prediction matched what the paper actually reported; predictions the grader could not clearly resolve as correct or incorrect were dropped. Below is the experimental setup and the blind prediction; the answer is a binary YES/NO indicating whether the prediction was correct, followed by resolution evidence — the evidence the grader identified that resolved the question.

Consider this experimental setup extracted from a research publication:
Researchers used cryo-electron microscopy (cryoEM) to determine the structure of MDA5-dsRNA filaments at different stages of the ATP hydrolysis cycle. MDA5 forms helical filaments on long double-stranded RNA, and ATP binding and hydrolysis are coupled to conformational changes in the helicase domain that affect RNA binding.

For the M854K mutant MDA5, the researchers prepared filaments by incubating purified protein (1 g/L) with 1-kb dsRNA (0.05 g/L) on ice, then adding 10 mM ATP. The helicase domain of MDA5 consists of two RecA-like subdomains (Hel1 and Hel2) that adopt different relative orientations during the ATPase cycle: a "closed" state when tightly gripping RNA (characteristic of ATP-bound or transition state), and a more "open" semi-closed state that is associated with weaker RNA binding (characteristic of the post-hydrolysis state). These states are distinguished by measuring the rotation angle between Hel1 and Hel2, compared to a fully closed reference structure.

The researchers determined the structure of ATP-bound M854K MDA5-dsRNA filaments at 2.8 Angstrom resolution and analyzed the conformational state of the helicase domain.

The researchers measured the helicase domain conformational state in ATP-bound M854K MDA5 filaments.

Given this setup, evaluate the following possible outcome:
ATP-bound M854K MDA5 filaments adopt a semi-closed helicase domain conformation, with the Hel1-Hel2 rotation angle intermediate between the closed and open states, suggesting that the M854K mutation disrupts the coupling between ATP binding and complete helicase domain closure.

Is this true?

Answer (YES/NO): NO